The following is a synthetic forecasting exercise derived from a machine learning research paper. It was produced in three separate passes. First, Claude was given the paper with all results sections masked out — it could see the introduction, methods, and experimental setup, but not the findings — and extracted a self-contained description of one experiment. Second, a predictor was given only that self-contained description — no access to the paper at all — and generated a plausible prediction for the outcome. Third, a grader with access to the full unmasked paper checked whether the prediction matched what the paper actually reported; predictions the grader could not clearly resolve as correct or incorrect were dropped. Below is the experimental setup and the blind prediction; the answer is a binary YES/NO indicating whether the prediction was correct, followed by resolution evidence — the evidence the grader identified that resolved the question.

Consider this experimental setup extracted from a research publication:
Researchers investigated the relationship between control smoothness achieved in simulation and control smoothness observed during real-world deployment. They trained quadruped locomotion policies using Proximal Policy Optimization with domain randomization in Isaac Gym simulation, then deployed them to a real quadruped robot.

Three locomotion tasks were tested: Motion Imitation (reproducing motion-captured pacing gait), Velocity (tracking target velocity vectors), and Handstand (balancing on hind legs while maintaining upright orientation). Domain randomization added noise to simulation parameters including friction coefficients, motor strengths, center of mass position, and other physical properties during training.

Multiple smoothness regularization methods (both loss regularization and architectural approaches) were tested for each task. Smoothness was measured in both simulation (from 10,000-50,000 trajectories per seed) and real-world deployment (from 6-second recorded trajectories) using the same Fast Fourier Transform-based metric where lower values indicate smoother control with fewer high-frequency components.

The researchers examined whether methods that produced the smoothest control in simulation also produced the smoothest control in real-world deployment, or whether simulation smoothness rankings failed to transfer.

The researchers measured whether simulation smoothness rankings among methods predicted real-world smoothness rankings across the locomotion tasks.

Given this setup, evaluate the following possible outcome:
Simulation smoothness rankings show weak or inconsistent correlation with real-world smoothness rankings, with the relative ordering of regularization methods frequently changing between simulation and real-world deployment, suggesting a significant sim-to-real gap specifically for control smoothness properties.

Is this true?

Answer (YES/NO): YES